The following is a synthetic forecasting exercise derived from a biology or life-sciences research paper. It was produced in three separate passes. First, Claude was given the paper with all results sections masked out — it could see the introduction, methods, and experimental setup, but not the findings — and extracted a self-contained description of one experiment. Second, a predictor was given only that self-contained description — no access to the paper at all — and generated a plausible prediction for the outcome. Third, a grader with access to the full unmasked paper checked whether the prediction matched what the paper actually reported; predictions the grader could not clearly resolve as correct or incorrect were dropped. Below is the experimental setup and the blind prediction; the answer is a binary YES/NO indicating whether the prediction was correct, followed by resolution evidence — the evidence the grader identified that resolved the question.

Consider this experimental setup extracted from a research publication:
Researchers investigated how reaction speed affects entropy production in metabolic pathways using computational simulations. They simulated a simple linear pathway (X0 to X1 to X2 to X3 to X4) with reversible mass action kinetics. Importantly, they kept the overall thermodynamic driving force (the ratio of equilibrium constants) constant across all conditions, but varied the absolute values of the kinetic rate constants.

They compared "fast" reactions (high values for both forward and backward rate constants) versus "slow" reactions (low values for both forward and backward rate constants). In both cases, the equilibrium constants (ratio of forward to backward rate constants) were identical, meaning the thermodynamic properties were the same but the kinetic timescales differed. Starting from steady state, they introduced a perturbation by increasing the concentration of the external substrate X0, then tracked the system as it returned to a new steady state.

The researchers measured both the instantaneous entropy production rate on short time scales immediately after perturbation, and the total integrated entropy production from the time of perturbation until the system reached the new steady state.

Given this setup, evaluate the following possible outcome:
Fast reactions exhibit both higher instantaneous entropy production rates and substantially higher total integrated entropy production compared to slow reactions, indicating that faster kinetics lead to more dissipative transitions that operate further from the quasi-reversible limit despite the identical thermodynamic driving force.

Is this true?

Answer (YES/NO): NO